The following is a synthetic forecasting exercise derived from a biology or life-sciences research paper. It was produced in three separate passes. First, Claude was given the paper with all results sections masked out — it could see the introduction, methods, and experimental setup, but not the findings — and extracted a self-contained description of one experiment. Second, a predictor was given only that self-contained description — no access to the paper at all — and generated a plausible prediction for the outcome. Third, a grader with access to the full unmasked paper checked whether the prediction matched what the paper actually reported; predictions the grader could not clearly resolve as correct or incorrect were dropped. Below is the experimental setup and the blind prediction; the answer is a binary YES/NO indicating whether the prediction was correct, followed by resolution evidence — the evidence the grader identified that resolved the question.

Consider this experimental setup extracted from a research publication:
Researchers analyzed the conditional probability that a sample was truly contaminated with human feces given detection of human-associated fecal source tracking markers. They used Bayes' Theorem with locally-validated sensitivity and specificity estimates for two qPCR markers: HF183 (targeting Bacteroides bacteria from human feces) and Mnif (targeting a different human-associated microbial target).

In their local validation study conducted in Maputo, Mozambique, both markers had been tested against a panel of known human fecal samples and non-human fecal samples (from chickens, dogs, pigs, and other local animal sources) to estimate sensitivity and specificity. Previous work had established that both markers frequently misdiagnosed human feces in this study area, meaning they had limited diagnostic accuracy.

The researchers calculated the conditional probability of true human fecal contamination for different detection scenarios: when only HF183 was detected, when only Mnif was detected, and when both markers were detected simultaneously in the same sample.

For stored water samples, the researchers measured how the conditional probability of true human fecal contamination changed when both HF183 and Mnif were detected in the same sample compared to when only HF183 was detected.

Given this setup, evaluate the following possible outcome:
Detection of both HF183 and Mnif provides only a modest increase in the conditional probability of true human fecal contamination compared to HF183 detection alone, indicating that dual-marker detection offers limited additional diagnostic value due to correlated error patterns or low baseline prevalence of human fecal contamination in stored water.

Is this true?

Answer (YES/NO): NO